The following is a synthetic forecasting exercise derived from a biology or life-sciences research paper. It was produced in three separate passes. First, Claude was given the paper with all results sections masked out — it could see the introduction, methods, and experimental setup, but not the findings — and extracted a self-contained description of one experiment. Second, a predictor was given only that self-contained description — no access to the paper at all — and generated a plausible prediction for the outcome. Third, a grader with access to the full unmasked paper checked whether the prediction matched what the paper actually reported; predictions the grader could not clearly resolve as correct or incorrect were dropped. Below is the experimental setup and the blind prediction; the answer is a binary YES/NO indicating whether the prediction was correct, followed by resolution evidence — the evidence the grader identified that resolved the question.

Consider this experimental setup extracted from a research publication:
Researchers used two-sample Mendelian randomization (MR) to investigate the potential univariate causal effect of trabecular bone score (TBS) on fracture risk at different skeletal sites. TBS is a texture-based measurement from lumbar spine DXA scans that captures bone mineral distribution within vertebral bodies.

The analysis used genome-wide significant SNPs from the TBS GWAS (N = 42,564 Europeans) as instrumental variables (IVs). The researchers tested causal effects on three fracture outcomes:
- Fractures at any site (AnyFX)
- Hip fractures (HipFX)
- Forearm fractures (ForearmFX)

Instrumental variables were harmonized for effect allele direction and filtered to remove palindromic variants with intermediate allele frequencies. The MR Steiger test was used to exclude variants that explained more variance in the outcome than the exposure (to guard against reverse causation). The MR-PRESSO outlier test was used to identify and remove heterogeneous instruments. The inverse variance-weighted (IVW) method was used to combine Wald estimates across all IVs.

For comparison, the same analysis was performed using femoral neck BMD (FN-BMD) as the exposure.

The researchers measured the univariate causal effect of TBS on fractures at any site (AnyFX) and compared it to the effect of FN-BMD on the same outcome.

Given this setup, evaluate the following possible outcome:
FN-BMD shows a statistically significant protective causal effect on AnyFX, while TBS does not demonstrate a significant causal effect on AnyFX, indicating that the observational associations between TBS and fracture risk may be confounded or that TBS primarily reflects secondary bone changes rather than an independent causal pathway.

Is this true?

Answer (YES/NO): NO